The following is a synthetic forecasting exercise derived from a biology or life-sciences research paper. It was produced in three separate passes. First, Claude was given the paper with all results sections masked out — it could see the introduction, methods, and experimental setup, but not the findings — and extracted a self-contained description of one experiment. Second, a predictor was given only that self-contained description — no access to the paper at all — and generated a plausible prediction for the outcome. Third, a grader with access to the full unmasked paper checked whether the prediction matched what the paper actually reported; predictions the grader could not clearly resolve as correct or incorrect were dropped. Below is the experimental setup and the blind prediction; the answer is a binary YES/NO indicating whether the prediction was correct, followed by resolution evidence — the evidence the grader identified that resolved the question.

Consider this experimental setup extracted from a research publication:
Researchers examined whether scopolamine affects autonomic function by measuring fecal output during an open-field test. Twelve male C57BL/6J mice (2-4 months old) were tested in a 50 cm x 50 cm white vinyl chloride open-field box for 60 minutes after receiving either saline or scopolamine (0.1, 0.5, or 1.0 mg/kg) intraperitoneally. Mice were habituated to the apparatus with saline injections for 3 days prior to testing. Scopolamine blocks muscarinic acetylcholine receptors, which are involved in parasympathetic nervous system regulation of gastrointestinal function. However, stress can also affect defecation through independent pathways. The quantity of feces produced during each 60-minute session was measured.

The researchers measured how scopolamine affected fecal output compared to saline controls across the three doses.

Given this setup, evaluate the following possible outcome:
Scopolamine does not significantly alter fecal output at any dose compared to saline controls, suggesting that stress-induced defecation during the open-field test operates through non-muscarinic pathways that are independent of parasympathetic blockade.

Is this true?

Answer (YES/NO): NO